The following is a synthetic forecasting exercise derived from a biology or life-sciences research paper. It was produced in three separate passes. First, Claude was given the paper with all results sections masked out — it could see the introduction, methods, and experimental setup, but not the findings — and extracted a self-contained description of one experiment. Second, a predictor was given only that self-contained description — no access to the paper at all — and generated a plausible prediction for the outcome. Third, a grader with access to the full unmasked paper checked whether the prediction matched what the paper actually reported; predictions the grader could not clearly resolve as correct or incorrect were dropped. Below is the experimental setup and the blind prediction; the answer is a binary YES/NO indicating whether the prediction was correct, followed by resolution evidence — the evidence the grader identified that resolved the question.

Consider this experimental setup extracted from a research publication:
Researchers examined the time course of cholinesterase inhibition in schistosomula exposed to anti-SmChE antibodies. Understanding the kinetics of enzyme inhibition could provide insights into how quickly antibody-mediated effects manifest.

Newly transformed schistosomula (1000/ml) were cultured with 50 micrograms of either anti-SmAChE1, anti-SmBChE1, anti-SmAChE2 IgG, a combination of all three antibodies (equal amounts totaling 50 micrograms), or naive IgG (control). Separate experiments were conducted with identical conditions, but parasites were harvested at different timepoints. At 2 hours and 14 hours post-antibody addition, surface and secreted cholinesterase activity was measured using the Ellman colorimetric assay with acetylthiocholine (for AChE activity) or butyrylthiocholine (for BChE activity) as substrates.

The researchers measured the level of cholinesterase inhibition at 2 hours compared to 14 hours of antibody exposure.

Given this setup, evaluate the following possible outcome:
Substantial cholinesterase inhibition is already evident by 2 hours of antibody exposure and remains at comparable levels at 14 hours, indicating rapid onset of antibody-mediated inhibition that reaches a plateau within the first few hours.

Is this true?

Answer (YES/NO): NO